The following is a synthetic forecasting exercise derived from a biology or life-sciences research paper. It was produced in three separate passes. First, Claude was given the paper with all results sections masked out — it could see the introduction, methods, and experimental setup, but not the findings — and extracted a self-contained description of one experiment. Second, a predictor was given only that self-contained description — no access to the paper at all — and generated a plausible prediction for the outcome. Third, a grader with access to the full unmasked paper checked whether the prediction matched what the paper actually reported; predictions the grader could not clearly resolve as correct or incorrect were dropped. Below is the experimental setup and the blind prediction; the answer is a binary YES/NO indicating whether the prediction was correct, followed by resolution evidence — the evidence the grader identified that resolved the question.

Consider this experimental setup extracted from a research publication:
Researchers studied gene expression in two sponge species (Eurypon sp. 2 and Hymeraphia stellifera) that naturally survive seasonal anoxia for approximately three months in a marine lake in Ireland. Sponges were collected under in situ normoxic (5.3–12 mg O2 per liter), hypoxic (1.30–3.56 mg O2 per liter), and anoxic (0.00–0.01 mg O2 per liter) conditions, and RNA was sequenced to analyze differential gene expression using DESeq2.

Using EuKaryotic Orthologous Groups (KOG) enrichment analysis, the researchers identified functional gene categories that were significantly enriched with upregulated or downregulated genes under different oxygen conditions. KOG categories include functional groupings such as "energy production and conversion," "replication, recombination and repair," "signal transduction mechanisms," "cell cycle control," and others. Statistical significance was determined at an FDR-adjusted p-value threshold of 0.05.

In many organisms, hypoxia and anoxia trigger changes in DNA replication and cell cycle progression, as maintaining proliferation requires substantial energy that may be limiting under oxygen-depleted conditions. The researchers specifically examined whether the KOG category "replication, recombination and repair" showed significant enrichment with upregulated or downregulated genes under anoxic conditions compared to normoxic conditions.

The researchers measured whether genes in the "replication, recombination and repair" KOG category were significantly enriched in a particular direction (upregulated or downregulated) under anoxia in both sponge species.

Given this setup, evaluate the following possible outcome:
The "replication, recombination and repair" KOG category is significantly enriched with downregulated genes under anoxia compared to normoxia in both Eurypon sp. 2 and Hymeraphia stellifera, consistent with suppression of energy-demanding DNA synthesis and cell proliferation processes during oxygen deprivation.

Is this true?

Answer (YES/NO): NO